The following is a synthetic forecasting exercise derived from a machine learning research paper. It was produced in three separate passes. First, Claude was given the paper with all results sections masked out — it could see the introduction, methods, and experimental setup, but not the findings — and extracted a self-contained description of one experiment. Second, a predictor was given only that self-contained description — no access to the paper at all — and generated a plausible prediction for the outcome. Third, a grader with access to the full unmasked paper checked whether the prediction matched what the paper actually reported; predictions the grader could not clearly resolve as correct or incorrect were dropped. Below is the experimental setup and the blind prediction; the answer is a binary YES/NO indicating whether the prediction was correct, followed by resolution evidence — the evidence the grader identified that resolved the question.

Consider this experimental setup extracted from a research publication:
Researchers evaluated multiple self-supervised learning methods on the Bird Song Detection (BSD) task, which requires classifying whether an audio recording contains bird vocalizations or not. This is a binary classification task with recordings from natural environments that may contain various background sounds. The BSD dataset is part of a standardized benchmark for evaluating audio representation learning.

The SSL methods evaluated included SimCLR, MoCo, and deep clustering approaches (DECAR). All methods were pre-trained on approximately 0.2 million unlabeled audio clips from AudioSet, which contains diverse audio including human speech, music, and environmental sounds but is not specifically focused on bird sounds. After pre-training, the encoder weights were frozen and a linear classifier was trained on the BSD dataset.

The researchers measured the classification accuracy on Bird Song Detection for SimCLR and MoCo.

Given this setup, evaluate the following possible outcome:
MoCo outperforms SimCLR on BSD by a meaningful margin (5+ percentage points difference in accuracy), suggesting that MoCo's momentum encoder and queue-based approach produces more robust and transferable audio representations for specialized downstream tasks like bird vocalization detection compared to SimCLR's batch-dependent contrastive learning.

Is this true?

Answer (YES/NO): NO